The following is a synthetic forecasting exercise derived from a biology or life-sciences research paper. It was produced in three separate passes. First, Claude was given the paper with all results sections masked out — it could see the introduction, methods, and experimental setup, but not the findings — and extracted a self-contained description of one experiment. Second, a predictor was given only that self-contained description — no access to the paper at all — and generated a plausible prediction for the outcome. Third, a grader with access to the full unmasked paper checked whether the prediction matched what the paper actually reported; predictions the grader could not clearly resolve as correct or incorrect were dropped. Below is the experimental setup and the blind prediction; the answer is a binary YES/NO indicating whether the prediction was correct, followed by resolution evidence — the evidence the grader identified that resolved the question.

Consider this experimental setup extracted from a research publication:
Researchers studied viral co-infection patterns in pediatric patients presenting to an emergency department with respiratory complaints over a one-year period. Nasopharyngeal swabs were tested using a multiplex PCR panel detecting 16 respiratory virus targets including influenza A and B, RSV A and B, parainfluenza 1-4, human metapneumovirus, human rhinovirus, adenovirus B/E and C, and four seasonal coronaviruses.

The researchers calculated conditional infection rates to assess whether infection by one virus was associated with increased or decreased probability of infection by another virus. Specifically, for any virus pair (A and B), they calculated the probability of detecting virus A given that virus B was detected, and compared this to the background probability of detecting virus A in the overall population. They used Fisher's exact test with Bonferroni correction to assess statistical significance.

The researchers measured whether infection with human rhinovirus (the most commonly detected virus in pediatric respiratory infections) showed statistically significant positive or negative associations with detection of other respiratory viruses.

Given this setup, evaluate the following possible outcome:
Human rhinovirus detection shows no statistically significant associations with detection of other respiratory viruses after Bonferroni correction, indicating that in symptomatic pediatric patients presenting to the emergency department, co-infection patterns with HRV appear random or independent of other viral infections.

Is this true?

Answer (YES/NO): NO